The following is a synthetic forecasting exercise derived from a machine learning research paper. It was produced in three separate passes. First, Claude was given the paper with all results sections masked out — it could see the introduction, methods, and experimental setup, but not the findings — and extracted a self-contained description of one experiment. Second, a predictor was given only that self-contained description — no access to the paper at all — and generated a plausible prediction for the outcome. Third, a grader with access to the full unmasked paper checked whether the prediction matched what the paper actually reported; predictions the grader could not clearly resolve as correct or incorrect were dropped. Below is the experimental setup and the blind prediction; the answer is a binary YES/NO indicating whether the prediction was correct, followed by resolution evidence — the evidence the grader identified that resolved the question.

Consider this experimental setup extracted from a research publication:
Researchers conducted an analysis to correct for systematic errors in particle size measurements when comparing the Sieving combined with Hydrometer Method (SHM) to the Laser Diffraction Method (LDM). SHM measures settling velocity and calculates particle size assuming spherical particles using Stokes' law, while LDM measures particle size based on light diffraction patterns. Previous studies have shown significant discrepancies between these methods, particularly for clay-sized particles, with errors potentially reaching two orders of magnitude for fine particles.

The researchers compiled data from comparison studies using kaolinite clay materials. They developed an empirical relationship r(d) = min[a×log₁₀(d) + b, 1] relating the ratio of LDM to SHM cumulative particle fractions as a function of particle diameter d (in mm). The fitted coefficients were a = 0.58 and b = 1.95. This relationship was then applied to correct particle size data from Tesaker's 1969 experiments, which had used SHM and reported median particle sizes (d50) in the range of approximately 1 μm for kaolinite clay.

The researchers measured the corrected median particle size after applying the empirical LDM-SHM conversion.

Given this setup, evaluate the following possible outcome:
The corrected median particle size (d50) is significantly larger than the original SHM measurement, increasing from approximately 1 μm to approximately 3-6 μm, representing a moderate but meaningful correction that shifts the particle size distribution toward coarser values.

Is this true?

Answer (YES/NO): YES